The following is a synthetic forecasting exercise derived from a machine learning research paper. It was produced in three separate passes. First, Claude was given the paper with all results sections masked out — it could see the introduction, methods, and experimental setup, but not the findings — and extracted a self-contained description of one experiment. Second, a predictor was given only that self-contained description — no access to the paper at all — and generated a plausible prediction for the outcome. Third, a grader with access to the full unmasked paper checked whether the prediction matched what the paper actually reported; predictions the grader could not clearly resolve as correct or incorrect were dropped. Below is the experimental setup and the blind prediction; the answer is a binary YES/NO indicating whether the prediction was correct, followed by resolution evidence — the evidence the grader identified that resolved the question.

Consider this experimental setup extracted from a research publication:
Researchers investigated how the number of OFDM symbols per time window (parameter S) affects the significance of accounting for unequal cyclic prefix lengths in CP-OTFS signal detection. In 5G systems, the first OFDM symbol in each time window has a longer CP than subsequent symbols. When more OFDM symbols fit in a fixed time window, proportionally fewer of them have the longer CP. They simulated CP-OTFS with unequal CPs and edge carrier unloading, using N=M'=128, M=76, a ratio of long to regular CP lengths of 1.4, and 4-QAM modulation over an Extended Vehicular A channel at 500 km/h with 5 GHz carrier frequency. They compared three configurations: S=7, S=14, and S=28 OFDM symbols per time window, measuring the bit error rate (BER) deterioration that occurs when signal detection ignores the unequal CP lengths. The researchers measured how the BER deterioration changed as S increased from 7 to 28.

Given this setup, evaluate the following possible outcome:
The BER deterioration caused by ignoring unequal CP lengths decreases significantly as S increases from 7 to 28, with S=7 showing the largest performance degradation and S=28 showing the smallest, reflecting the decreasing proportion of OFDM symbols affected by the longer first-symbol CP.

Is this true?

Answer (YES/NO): YES